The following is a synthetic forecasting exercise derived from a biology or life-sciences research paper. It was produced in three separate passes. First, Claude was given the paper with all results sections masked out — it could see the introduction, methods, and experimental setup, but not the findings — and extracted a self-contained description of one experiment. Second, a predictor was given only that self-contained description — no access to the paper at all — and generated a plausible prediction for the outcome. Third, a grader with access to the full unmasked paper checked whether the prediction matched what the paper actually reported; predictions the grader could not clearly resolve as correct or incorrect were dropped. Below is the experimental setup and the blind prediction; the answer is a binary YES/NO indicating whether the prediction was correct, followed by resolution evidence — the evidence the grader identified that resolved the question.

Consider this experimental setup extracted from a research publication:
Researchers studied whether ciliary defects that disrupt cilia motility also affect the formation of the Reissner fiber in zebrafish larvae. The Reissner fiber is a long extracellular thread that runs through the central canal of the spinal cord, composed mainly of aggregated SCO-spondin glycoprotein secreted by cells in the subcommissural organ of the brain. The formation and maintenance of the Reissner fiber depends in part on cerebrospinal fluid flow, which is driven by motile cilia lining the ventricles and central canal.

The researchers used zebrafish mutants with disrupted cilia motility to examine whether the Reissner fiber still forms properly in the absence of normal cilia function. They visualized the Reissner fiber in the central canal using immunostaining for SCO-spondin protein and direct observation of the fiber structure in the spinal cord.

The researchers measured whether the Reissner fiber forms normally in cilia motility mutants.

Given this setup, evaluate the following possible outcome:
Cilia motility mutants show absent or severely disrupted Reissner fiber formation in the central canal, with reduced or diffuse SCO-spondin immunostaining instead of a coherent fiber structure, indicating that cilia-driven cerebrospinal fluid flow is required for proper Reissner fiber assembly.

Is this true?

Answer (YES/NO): YES